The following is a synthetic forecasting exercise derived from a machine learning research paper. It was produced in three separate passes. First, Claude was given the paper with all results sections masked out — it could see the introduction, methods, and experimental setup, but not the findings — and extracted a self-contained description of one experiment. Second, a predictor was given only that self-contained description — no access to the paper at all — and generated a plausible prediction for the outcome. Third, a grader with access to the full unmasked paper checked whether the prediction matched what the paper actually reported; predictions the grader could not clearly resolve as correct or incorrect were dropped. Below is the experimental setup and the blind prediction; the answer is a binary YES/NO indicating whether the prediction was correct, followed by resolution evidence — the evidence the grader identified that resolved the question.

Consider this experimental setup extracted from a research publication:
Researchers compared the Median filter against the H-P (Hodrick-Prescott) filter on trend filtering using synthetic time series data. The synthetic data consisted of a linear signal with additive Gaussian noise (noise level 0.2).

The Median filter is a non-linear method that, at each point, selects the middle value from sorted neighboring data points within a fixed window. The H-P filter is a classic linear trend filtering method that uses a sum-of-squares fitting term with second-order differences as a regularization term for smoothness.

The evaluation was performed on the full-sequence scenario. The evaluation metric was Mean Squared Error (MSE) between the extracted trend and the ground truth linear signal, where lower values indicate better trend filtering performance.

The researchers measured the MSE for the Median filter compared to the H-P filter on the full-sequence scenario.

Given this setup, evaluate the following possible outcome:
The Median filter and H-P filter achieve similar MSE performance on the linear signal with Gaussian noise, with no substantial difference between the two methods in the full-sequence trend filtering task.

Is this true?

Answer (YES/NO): NO